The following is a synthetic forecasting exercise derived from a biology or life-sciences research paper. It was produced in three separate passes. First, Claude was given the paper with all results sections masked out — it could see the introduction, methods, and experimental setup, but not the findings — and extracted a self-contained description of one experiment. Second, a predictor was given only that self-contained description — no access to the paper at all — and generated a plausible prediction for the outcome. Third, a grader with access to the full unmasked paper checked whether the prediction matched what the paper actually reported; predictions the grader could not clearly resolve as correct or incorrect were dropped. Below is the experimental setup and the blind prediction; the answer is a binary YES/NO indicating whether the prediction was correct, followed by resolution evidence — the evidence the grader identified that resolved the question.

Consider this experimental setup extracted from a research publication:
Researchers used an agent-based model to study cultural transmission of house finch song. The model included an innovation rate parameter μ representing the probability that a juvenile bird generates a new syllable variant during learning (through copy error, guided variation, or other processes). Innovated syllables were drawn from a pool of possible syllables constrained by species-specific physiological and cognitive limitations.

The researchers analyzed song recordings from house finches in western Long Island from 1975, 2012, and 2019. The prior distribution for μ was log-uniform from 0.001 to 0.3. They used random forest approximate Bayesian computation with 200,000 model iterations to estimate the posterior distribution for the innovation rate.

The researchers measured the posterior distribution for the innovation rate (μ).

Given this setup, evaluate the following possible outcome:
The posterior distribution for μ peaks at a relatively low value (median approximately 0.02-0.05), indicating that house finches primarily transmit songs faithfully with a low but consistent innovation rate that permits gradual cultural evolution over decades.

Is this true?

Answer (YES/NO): NO